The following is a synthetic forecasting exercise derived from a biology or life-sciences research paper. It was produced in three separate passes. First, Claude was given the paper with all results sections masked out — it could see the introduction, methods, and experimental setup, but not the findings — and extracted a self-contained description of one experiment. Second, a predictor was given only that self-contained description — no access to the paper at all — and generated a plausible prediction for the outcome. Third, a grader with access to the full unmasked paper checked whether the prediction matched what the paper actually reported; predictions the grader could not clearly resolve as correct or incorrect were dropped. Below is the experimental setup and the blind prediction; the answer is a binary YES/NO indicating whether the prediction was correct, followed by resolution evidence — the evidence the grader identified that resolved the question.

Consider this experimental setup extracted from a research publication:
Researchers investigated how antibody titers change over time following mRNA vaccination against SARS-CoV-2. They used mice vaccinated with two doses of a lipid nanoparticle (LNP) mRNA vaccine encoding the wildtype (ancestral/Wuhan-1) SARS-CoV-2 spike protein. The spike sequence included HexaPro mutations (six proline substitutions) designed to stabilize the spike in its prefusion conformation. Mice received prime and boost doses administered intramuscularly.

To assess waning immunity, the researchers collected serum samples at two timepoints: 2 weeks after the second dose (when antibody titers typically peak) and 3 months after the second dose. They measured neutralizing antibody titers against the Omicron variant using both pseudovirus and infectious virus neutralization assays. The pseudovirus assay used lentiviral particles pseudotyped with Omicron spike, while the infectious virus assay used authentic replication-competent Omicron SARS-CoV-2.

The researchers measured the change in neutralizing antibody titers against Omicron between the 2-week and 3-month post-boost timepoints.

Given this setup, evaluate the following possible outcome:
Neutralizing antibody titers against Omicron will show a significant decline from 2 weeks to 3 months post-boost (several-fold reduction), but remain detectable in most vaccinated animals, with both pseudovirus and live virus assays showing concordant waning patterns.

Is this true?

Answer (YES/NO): NO